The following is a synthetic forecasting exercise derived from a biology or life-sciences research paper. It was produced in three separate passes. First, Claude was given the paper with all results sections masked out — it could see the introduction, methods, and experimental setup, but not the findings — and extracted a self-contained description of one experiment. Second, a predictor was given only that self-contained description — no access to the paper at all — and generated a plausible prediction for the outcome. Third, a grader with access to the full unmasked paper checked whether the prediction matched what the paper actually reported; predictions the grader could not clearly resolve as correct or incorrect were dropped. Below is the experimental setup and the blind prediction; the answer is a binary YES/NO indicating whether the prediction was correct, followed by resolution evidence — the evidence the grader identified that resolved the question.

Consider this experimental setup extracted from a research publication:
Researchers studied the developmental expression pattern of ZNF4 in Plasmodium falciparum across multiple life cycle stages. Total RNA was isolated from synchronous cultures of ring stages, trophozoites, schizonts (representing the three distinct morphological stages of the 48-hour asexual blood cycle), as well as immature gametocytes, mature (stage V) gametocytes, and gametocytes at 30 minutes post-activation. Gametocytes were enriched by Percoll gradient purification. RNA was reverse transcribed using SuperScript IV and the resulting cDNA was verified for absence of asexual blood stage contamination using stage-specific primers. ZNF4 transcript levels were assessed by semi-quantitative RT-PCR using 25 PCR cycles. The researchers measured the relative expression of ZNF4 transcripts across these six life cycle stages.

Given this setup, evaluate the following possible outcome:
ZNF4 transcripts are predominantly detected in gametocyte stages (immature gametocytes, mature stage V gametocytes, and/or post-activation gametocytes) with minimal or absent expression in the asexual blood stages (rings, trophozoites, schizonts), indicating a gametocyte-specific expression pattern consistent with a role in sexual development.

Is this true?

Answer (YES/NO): YES